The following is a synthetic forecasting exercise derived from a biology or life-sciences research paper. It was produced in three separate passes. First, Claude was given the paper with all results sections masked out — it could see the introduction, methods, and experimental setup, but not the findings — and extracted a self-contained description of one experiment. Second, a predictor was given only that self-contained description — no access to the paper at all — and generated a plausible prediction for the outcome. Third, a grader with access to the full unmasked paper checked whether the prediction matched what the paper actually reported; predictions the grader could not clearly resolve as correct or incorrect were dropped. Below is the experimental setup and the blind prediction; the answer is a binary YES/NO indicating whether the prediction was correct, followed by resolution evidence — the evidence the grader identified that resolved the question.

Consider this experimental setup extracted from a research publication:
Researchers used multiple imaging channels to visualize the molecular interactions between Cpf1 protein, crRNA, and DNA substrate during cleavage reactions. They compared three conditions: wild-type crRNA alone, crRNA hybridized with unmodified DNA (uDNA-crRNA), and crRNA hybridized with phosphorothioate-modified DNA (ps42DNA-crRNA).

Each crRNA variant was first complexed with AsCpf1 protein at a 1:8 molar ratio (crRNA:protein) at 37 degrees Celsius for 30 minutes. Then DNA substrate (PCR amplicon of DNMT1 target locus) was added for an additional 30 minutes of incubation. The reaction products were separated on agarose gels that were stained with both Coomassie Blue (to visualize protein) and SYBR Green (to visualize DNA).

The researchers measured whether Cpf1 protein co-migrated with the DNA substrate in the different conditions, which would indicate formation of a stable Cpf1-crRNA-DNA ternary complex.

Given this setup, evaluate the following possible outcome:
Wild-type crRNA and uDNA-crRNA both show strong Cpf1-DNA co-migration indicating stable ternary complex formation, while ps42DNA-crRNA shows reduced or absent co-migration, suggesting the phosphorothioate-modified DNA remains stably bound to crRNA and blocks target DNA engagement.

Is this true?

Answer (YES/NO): YES